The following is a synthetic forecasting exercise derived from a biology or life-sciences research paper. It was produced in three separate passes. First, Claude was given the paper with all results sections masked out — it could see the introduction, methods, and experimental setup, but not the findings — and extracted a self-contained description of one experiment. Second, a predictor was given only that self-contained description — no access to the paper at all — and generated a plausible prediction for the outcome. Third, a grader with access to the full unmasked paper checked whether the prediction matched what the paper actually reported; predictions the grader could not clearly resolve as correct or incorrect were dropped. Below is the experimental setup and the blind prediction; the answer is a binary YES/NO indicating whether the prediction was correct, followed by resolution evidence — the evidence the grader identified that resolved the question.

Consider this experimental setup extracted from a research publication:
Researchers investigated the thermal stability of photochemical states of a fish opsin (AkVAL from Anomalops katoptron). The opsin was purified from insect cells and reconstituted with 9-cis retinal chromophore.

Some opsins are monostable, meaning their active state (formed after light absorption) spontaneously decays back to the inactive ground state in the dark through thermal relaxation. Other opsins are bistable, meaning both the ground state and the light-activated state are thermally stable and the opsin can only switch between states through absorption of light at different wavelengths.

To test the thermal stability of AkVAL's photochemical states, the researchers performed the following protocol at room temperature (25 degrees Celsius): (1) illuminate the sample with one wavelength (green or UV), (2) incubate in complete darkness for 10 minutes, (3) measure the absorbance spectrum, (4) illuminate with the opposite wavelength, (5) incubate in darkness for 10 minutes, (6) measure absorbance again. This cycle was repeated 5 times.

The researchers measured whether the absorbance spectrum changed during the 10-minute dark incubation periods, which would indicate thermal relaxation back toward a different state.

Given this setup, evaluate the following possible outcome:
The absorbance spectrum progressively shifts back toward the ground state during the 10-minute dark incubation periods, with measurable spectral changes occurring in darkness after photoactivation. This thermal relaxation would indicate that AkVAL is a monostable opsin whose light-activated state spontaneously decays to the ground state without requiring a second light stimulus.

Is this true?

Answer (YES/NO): NO